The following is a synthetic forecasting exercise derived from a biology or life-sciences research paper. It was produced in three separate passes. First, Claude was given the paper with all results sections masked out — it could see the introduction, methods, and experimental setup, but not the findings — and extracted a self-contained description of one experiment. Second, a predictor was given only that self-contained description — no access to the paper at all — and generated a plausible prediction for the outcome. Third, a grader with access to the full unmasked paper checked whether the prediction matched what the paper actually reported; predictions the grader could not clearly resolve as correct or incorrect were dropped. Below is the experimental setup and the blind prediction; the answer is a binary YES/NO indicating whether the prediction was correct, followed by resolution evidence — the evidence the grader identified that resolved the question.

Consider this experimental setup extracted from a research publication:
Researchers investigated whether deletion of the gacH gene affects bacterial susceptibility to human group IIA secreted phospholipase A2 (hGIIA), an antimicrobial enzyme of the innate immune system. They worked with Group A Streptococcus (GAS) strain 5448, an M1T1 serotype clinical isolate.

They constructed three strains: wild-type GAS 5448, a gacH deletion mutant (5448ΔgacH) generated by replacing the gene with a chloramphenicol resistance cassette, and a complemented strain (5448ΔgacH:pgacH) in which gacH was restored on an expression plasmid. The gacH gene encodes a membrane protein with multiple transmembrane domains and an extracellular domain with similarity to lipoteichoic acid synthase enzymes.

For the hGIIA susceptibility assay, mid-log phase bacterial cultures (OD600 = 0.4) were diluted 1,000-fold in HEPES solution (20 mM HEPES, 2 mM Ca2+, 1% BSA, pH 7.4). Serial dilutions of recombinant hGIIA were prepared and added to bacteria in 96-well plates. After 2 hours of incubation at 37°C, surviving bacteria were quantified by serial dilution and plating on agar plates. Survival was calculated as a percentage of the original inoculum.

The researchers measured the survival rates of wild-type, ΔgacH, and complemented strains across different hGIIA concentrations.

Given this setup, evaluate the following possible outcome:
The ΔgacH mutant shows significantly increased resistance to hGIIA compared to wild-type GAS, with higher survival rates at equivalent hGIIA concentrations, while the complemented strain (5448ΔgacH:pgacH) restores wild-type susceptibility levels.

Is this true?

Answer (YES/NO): YES